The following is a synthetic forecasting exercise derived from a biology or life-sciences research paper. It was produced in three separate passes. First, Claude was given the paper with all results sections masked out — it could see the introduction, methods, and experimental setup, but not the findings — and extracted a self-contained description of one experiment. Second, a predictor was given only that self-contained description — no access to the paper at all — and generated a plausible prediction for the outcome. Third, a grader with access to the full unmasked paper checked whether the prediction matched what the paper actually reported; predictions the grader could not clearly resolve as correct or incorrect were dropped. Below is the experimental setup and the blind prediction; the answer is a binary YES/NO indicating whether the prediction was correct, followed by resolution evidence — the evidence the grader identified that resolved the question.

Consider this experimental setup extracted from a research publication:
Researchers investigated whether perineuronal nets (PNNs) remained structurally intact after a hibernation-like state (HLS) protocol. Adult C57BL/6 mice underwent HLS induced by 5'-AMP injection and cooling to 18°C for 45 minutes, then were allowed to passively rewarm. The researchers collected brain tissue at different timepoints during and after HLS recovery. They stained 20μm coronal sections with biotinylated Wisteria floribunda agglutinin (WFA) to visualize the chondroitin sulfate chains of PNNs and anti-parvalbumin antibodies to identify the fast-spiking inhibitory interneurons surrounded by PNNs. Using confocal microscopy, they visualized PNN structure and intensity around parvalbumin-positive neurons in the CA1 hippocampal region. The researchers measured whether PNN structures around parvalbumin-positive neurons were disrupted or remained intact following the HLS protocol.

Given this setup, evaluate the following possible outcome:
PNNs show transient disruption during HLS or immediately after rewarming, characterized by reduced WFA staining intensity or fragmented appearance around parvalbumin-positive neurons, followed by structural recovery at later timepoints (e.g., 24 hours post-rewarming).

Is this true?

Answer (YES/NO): NO